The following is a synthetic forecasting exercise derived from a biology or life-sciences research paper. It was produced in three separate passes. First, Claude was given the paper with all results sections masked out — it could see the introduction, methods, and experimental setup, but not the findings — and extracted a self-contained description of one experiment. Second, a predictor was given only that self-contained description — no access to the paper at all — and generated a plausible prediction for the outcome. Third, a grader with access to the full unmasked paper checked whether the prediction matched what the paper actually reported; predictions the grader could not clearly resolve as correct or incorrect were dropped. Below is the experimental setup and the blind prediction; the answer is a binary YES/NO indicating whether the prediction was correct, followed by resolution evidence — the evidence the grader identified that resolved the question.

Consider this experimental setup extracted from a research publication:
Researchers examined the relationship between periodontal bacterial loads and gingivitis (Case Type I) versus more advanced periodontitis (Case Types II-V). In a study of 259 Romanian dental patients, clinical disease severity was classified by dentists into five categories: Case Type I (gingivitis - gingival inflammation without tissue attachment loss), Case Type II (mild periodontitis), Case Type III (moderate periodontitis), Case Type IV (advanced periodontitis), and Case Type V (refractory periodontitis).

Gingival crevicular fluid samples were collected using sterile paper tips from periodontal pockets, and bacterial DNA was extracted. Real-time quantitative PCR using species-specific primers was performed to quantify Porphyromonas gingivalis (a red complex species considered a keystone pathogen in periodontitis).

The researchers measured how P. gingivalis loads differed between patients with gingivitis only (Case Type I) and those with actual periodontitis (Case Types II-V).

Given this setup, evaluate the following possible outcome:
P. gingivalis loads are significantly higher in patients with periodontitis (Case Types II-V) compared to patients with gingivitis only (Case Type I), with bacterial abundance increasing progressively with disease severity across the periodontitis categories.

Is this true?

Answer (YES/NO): NO